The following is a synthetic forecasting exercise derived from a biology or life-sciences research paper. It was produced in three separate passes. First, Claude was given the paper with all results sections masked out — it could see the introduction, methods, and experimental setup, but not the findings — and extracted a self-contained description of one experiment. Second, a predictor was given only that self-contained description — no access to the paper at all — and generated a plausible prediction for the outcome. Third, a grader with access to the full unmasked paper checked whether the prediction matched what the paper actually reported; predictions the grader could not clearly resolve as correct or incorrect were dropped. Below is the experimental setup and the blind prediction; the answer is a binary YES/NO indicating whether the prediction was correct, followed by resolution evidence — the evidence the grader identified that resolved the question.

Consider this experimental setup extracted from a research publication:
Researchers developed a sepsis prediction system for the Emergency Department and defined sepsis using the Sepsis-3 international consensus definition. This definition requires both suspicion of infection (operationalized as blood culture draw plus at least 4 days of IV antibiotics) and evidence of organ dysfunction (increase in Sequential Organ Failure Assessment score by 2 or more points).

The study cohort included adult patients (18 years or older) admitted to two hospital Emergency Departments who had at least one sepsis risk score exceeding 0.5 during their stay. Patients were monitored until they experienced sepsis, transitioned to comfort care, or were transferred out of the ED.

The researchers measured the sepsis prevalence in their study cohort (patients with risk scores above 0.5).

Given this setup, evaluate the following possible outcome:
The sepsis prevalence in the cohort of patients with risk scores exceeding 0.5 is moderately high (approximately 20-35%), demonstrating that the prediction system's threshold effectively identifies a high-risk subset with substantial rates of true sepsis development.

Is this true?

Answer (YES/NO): NO